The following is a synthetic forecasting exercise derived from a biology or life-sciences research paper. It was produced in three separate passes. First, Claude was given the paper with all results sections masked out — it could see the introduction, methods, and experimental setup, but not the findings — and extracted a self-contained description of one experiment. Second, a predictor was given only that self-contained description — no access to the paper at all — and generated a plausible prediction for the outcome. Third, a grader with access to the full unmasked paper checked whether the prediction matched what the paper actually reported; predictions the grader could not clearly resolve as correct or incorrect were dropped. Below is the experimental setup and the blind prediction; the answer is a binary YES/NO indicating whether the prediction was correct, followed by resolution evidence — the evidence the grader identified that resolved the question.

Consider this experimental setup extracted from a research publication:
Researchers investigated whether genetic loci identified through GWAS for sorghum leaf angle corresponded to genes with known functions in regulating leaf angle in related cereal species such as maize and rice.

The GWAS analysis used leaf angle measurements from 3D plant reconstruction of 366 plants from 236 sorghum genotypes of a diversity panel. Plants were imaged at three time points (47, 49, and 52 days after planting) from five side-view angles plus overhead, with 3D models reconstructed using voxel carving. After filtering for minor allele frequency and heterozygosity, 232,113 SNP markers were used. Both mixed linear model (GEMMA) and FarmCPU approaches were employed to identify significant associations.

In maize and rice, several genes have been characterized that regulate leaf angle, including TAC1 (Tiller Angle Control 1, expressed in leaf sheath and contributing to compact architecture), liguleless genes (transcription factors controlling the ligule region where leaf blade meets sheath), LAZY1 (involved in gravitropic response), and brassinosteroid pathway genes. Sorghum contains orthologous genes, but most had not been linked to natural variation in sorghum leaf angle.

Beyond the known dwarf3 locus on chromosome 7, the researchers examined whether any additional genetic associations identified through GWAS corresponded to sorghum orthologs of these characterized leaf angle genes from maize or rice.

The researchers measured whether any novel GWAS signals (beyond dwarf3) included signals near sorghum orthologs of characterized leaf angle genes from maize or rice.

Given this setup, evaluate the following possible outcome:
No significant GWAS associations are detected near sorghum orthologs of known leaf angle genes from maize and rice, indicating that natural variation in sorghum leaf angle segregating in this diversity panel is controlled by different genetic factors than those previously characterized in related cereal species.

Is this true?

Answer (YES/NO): NO